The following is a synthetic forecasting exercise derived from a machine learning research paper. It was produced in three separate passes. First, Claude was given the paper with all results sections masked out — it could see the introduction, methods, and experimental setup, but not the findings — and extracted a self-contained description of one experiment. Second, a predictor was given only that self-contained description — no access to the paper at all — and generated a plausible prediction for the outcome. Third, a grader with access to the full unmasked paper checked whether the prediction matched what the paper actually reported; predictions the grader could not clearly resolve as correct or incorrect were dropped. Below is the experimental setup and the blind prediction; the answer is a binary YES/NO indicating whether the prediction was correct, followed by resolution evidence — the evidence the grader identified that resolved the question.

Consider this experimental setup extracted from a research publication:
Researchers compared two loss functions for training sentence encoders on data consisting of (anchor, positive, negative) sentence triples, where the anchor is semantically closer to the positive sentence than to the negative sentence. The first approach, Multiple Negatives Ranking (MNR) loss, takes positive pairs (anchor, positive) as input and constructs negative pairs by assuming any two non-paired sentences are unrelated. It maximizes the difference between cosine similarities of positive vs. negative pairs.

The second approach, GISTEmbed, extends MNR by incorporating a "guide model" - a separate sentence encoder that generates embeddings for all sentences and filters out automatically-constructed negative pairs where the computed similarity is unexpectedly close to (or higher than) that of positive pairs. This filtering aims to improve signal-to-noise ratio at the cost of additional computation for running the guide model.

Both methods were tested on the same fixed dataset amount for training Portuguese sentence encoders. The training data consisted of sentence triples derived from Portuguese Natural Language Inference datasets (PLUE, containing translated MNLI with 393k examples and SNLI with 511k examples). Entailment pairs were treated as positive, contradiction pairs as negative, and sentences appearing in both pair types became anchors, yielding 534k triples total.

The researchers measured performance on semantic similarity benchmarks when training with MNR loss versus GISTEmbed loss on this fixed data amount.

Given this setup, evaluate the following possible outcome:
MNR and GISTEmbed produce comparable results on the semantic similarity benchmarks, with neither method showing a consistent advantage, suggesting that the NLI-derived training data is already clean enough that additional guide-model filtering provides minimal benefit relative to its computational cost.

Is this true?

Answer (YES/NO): NO